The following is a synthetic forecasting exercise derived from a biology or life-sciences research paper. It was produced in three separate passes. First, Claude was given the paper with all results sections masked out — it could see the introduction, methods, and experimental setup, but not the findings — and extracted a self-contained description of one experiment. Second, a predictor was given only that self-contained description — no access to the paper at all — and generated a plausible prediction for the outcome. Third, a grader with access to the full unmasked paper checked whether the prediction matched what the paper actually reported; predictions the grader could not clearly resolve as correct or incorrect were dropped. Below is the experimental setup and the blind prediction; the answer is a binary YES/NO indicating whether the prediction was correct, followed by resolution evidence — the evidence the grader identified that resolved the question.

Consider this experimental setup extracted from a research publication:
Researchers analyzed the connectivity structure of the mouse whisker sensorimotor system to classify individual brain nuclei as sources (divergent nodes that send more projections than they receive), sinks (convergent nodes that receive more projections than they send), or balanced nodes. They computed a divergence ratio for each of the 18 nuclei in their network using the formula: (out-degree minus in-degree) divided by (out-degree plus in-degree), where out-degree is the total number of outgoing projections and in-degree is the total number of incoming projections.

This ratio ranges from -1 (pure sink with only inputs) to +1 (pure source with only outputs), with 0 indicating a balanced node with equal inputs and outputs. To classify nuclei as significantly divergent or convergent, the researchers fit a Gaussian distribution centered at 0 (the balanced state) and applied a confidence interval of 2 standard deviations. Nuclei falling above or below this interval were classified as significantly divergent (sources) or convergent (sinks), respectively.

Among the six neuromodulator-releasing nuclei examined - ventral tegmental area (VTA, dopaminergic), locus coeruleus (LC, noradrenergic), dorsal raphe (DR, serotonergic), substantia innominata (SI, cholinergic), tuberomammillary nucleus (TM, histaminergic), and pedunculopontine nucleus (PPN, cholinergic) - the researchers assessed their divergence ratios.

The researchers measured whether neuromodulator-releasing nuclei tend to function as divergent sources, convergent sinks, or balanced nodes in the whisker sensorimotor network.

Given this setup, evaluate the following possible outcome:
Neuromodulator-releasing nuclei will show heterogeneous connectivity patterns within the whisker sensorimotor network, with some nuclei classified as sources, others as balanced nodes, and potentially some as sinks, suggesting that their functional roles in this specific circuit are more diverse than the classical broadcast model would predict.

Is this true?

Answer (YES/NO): YES